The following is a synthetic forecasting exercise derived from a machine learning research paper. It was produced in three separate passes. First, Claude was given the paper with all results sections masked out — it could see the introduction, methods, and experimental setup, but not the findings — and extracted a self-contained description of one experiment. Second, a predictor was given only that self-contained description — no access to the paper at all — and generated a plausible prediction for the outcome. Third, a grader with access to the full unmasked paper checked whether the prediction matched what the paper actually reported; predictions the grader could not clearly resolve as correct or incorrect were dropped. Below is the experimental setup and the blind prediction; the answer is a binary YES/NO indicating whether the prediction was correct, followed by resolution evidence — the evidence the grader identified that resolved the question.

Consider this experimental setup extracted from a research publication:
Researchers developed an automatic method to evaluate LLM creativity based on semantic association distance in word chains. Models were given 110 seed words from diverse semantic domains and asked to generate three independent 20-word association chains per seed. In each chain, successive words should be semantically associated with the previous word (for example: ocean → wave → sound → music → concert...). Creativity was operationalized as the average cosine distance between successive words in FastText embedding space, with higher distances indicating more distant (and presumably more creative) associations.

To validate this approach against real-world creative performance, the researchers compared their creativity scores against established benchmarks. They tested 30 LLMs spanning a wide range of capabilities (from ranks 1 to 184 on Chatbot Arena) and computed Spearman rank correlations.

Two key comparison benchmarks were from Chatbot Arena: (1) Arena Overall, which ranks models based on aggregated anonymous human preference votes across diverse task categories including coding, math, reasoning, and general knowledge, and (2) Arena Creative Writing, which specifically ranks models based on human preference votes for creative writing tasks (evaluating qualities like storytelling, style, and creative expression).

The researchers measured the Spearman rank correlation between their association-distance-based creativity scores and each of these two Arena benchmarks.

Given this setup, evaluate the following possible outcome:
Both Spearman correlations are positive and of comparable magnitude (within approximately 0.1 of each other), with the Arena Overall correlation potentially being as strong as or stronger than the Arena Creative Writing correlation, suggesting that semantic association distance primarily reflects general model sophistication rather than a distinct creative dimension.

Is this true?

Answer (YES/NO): NO